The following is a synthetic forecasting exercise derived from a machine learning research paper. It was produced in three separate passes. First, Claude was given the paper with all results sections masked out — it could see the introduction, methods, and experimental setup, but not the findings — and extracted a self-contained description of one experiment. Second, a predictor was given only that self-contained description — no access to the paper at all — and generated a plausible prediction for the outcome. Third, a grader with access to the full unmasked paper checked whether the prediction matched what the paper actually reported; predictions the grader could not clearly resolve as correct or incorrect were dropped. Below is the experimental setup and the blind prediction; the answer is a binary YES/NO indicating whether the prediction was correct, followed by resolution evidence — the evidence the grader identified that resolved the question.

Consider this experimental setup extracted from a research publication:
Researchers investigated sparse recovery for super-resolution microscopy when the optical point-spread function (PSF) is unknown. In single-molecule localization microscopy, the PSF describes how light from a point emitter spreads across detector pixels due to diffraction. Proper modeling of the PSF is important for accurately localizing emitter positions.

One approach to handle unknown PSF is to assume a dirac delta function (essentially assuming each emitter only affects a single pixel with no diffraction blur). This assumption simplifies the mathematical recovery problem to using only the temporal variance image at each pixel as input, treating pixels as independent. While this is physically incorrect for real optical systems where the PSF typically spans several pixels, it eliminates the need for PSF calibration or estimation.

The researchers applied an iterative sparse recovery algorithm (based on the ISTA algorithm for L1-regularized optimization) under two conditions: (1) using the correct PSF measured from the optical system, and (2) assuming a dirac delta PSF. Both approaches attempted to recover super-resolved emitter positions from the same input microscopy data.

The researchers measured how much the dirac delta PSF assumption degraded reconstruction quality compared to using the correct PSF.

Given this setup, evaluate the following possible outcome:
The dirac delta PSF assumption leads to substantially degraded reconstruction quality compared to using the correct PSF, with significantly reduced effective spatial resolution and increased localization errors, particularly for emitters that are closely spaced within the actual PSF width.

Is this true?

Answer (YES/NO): YES